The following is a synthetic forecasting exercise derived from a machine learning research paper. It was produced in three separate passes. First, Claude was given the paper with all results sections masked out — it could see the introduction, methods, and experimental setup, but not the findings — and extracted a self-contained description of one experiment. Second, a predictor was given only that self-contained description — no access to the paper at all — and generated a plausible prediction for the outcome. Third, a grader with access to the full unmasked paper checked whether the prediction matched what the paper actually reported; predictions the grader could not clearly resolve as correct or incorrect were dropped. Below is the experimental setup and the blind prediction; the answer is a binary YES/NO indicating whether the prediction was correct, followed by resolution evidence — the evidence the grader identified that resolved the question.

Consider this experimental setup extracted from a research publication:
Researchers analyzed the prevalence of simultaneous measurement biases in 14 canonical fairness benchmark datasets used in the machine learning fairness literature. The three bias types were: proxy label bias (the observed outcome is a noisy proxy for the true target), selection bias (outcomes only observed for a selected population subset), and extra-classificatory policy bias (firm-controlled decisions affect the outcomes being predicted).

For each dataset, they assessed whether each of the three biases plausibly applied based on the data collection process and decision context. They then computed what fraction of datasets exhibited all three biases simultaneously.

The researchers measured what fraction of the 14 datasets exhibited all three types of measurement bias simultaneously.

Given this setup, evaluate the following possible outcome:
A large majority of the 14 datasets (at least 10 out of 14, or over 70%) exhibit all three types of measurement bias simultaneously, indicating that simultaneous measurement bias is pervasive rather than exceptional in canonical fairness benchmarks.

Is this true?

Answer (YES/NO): NO